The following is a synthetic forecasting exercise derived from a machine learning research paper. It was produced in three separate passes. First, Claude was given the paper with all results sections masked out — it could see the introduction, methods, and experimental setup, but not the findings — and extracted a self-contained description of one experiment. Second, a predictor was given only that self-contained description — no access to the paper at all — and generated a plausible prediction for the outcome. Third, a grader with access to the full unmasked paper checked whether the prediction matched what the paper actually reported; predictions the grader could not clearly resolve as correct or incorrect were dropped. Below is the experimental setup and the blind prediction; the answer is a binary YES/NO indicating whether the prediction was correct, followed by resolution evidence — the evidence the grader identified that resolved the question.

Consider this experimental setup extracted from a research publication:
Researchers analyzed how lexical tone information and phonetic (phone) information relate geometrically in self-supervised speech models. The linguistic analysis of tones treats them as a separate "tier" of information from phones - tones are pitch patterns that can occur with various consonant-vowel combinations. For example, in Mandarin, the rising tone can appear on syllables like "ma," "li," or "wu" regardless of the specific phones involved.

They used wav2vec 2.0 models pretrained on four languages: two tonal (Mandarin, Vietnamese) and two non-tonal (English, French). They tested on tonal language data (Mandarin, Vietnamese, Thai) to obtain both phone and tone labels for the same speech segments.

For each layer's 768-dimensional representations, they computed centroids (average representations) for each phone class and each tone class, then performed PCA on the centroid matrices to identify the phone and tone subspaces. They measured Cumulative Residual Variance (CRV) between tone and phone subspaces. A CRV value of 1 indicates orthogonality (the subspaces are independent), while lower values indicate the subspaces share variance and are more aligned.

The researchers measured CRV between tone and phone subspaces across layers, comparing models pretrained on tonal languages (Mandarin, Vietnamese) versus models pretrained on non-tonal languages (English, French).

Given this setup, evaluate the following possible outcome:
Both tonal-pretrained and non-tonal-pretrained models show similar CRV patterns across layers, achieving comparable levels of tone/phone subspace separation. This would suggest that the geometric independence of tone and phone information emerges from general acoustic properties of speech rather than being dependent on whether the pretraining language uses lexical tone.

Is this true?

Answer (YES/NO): YES